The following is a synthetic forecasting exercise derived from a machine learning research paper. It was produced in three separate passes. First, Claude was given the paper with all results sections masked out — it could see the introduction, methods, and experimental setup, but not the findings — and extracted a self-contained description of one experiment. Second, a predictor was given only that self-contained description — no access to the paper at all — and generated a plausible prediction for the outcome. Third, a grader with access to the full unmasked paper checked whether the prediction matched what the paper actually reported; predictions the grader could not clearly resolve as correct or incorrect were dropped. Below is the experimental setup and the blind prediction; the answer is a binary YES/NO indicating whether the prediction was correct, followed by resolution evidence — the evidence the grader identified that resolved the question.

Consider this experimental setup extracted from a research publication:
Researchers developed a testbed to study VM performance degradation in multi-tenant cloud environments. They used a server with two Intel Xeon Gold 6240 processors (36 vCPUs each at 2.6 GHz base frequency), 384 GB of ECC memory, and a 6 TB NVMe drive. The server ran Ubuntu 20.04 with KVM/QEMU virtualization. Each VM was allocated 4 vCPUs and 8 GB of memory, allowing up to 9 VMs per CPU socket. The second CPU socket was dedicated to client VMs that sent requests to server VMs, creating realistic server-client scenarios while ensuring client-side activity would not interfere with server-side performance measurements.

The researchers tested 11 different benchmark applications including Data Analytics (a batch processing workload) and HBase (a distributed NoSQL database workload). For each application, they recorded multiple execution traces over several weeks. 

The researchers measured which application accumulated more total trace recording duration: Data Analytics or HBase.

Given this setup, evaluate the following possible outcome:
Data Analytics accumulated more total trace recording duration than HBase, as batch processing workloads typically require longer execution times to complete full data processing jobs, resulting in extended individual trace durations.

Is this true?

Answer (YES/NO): YES